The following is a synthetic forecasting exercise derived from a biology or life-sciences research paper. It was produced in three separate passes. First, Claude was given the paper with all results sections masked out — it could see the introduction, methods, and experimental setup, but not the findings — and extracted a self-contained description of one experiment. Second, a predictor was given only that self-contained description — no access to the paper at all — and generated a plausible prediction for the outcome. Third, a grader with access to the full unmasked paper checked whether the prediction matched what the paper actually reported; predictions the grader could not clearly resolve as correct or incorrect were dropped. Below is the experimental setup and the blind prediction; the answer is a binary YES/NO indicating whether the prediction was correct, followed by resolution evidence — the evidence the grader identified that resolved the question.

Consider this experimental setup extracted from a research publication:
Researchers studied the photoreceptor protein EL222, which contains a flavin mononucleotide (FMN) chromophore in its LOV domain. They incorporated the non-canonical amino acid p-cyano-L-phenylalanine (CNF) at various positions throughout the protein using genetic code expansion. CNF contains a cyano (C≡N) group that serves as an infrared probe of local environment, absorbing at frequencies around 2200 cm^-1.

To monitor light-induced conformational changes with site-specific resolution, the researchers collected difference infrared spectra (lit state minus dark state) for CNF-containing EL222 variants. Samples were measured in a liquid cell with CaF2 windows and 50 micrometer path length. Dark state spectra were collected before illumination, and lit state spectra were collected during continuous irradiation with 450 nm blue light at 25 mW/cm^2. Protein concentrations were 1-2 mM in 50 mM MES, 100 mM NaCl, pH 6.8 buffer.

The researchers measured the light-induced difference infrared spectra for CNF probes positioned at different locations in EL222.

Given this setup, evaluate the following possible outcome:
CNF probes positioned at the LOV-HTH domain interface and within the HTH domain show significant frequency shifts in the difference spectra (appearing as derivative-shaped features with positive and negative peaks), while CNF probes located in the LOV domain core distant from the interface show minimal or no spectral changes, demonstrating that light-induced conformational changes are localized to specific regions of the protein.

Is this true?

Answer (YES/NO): NO